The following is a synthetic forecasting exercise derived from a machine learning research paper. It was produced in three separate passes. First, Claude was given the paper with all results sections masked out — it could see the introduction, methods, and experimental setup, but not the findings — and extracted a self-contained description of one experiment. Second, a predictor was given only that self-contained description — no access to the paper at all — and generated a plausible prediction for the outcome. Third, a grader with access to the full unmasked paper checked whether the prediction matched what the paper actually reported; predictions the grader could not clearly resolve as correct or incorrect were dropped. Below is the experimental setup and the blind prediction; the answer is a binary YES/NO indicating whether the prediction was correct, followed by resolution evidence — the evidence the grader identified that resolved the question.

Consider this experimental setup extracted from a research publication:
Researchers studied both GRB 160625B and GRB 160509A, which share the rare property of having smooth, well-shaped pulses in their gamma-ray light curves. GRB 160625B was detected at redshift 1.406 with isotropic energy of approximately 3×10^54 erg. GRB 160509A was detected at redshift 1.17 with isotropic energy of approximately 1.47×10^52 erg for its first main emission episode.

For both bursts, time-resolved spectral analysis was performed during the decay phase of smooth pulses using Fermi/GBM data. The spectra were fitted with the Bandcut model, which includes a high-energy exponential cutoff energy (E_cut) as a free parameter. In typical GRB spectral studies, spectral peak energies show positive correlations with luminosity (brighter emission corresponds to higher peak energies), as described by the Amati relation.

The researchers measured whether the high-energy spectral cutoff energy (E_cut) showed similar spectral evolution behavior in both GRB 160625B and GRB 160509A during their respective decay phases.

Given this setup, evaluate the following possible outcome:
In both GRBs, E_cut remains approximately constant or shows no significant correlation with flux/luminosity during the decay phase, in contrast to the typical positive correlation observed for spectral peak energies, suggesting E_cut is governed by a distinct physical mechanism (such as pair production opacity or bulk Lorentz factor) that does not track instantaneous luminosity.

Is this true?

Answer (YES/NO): NO